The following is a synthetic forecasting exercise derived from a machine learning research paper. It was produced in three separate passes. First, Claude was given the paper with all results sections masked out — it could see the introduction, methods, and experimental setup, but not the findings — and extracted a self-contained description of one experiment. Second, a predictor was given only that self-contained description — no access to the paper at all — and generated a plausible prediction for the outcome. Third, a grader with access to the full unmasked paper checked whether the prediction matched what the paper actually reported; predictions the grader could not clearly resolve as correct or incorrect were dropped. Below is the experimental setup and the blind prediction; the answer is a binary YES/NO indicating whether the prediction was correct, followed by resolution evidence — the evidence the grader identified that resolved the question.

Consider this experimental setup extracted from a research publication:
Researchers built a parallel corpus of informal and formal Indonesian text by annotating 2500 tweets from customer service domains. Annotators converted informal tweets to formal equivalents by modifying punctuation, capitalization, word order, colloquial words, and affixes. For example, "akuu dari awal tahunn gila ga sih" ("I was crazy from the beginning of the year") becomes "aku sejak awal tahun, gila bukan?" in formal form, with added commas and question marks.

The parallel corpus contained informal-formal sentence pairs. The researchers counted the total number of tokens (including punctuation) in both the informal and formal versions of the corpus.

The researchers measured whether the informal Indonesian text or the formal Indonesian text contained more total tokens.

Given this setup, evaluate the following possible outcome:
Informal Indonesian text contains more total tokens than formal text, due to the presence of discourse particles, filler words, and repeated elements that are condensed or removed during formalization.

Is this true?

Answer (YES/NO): NO